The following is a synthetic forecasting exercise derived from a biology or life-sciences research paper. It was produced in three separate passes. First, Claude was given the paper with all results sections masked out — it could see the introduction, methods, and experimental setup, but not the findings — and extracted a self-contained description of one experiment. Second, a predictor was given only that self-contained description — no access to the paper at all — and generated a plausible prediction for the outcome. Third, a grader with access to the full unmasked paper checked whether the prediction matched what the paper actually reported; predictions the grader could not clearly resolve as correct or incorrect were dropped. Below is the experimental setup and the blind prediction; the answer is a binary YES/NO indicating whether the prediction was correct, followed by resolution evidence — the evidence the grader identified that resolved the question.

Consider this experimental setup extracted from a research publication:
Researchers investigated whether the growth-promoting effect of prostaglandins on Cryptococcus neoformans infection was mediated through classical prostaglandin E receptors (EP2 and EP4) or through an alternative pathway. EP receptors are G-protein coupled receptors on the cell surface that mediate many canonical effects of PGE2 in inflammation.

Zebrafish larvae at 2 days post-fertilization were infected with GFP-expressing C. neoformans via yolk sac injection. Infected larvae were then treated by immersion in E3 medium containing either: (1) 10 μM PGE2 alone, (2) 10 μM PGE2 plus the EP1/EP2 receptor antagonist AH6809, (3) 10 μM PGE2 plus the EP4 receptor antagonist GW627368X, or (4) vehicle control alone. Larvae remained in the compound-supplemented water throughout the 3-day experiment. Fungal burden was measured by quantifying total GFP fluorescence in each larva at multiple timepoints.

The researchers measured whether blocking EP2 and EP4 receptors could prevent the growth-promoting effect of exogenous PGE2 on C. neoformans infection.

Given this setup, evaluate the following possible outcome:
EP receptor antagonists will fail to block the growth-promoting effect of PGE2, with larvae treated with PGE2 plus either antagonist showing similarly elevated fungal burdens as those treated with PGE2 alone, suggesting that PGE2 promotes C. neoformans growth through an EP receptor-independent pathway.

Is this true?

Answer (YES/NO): YES